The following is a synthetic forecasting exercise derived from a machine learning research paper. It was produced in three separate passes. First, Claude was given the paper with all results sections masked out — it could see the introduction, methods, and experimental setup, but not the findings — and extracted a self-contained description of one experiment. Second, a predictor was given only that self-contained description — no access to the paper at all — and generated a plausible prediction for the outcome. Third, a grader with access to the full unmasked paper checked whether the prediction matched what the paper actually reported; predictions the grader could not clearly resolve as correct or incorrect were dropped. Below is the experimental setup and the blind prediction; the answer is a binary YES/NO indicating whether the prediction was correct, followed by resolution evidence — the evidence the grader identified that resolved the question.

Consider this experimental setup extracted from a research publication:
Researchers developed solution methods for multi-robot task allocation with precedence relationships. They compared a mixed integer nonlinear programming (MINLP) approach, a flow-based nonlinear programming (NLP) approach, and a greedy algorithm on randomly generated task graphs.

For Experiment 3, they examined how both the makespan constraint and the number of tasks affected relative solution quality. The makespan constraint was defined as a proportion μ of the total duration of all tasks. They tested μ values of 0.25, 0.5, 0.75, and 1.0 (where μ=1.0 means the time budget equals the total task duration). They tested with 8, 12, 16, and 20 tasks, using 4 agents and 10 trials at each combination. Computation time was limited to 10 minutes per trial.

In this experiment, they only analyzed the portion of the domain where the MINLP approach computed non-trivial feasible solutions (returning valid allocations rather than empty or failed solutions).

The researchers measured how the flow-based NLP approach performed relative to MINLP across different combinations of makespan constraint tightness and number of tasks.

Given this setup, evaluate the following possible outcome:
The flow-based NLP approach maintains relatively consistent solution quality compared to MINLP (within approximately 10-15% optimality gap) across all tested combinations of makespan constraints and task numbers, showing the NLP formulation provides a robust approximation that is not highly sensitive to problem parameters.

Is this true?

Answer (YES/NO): NO